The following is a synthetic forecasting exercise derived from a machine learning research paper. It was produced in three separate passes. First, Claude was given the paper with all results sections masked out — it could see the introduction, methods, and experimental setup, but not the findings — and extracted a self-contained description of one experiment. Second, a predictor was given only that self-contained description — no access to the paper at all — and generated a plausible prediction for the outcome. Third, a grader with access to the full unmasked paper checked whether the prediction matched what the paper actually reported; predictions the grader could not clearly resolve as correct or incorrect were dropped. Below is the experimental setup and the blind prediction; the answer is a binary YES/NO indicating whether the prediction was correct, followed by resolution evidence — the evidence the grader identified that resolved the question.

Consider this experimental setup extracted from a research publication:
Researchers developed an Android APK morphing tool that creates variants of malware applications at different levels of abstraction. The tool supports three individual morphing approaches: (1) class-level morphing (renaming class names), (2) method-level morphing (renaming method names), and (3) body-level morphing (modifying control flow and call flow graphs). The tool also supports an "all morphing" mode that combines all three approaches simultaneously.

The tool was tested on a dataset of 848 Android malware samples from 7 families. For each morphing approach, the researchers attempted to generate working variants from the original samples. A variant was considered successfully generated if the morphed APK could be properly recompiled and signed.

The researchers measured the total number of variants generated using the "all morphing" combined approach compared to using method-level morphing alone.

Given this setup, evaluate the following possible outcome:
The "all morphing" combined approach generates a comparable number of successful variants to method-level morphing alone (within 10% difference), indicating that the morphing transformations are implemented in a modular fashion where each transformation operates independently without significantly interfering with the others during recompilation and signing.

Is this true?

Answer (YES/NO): NO